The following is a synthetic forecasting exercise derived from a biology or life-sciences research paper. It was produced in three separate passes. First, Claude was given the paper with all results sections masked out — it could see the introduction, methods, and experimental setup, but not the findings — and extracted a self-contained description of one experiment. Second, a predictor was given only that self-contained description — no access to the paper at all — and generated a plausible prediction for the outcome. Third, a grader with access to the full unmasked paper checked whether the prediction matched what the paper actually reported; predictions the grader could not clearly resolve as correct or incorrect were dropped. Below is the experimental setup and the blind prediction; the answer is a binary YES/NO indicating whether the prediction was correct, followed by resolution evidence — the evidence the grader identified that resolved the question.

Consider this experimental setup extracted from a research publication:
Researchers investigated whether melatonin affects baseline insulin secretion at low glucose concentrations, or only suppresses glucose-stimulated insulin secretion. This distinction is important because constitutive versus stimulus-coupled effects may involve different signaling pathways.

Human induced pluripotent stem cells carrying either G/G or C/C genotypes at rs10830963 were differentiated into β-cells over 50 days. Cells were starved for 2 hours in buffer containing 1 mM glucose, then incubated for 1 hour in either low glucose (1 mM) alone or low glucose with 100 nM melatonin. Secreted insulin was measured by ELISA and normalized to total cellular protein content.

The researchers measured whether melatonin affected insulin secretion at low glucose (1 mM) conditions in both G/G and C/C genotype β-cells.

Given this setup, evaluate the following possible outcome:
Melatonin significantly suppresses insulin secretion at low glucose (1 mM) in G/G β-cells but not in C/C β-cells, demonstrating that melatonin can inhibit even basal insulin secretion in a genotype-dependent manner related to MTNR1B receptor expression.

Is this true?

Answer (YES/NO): YES